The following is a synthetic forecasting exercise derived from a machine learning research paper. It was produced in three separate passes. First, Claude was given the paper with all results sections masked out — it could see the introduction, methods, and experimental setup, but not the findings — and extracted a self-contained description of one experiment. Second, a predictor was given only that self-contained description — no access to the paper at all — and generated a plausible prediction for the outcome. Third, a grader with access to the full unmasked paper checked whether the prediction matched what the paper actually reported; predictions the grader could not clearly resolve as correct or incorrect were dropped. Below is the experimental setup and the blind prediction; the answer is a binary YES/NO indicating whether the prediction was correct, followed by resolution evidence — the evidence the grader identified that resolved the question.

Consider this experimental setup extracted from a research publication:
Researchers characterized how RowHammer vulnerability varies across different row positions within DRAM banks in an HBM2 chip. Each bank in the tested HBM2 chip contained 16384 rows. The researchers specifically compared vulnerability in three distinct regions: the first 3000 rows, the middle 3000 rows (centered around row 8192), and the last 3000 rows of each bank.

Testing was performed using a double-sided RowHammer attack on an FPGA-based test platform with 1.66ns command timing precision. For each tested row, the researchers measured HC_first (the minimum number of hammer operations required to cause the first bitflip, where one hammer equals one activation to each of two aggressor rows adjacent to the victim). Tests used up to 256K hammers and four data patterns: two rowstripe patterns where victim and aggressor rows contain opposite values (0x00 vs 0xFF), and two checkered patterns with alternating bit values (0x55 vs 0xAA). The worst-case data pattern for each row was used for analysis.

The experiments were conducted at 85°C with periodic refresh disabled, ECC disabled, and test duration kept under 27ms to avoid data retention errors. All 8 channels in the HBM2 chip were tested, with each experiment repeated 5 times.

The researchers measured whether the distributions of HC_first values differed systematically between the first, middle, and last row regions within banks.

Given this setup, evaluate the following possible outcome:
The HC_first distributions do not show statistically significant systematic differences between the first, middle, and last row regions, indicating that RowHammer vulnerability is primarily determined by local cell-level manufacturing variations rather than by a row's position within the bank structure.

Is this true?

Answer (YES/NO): NO